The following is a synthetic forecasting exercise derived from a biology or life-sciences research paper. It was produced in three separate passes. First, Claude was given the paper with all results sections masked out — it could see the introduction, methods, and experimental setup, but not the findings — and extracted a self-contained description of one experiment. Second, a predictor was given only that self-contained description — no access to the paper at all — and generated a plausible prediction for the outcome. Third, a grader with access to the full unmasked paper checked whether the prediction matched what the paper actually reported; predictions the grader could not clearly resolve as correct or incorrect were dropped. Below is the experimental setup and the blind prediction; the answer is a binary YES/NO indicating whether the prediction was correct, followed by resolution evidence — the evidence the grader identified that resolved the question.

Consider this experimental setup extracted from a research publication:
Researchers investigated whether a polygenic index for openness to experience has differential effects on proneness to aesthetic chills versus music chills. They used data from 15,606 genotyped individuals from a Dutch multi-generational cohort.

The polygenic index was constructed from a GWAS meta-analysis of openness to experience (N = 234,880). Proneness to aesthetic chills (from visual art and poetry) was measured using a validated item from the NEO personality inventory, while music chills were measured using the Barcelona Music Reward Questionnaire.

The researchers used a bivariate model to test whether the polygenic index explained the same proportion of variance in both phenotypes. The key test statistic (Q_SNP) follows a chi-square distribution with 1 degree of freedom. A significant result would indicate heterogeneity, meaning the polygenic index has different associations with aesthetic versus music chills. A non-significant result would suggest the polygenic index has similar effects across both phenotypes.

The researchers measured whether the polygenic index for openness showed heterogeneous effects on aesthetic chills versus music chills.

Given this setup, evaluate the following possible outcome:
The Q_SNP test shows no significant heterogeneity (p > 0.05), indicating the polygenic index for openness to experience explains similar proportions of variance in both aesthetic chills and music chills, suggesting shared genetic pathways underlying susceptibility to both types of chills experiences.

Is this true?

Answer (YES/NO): YES